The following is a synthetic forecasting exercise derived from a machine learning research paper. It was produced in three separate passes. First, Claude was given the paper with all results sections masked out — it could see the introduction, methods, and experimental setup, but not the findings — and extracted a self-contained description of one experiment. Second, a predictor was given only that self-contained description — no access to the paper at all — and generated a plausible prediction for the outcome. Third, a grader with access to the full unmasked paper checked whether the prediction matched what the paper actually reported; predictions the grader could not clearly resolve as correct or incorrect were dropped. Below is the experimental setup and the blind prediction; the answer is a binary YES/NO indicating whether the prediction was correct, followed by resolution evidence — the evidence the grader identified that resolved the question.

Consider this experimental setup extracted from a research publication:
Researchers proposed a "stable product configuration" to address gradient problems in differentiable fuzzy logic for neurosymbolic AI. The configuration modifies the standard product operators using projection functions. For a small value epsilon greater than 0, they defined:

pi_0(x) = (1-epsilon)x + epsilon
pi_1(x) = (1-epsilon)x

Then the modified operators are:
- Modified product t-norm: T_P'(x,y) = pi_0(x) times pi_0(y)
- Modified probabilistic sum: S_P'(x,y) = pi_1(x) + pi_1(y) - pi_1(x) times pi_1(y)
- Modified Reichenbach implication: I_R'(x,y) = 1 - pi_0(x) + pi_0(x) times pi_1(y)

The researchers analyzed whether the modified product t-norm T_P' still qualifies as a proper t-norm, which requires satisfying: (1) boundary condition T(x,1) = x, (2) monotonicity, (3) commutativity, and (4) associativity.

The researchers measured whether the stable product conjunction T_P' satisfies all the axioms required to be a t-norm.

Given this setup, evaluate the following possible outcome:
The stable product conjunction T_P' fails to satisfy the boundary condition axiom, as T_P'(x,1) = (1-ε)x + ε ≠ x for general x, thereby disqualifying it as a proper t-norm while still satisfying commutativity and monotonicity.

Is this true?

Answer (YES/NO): NO